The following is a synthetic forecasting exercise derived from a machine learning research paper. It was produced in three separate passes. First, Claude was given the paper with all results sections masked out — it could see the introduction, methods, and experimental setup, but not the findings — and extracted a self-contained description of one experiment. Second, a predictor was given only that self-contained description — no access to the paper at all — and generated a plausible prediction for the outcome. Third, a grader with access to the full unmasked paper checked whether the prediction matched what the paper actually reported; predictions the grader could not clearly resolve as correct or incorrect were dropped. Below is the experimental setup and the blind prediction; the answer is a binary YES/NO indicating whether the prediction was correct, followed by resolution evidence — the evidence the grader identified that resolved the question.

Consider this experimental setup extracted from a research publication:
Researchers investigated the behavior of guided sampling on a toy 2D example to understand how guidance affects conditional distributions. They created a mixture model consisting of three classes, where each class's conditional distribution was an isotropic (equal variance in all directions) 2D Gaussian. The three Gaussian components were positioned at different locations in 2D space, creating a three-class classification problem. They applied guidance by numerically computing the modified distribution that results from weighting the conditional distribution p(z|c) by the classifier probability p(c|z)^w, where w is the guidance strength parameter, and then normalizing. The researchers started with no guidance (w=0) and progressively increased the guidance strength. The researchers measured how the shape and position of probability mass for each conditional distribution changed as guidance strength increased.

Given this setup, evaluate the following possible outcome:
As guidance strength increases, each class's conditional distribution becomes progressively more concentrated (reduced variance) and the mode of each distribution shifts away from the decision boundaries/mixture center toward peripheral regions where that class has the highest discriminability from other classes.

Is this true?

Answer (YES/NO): YES